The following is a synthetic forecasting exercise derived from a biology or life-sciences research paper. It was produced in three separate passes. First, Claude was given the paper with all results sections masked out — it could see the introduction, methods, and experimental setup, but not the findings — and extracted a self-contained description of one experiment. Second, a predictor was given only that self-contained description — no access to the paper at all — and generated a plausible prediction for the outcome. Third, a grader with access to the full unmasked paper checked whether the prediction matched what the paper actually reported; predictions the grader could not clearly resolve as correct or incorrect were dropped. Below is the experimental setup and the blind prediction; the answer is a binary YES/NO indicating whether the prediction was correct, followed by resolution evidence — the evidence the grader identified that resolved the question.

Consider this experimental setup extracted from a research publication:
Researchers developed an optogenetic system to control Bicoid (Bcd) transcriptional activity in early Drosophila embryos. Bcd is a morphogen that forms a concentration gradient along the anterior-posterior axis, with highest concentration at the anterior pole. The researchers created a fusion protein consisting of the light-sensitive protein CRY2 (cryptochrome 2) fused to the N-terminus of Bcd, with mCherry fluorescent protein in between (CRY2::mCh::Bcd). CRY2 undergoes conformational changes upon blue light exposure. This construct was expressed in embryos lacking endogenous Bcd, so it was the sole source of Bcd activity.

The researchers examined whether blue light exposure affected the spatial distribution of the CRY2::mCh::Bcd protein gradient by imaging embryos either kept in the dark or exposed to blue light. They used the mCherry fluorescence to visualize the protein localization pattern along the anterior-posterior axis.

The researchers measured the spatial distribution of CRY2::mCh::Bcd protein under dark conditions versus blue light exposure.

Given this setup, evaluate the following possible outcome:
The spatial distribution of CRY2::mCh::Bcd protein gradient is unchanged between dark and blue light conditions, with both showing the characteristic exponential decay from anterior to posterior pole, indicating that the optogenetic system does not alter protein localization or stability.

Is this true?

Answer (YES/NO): YES